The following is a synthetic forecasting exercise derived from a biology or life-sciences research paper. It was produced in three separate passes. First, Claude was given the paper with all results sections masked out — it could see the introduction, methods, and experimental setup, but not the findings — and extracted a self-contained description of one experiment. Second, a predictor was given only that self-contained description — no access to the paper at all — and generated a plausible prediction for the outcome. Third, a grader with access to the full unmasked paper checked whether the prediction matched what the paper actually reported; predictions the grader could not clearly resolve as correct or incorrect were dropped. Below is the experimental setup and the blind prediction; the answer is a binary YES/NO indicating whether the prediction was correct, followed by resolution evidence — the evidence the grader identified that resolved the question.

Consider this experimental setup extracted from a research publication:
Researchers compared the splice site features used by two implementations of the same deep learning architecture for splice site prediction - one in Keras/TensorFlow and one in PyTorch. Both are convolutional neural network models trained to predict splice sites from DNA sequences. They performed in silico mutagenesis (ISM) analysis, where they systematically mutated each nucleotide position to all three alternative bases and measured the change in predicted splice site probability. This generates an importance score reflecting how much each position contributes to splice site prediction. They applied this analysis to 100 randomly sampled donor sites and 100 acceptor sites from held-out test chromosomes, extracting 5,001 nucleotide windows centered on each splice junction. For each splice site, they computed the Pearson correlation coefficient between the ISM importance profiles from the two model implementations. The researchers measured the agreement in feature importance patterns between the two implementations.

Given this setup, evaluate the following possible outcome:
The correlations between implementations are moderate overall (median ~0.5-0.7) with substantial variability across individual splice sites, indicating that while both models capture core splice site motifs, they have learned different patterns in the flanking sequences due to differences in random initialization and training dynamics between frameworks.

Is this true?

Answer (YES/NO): NO